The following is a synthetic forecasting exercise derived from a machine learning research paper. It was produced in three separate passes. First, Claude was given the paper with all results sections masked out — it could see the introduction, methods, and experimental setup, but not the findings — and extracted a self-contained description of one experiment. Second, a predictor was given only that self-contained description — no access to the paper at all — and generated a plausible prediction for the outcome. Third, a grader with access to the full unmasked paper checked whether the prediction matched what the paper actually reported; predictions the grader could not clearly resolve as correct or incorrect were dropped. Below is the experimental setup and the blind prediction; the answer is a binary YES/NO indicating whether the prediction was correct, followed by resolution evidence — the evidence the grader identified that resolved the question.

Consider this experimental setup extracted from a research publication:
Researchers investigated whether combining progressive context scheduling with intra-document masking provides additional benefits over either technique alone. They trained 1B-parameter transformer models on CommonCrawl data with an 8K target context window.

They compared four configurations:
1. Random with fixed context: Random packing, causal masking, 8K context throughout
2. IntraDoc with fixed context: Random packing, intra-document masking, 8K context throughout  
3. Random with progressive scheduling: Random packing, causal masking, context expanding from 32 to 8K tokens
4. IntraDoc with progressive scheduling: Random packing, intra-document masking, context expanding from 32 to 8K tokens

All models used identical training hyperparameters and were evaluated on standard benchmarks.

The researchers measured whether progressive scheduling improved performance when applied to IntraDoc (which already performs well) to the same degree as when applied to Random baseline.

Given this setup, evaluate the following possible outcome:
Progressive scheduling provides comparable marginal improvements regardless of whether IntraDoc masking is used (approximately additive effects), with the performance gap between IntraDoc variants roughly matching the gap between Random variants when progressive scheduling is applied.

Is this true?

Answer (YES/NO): NO